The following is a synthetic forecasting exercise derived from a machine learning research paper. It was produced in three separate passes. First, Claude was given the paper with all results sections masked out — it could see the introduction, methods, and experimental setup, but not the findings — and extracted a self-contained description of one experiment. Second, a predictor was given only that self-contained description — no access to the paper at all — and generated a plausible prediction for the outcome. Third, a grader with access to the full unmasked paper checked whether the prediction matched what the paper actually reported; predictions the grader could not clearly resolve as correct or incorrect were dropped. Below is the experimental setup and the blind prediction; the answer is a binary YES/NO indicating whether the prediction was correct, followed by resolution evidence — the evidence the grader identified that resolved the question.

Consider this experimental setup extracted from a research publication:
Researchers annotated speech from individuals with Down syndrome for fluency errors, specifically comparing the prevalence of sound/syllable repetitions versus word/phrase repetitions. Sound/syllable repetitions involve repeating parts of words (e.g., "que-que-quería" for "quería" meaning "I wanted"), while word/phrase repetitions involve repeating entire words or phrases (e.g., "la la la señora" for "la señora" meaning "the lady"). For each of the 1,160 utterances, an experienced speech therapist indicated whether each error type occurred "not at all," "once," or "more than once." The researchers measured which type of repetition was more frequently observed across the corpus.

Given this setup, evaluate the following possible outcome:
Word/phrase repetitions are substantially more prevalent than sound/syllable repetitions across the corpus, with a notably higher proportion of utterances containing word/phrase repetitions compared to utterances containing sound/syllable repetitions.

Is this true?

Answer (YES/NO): NO